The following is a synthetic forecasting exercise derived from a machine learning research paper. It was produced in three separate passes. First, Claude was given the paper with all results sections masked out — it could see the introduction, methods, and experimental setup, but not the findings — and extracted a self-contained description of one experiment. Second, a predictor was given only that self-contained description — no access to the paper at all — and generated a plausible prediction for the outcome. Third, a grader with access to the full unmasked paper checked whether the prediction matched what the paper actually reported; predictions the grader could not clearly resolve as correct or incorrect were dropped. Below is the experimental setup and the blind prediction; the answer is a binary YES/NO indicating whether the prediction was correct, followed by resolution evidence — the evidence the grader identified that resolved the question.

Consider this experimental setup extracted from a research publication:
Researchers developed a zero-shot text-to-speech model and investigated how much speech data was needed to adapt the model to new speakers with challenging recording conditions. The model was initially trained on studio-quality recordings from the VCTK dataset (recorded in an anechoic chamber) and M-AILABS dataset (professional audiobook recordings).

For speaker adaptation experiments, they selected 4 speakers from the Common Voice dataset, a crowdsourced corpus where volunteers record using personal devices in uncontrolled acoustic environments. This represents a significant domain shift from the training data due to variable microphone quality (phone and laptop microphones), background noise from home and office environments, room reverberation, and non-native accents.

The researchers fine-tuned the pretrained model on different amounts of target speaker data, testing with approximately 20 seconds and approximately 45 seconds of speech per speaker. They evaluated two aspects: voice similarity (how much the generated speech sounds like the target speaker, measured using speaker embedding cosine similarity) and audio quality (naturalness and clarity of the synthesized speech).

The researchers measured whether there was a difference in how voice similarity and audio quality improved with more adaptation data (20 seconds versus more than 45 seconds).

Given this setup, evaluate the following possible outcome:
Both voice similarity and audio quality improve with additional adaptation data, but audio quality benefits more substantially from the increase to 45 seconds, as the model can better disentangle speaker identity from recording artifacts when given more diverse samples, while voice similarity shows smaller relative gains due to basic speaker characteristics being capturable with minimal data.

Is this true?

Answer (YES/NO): NO